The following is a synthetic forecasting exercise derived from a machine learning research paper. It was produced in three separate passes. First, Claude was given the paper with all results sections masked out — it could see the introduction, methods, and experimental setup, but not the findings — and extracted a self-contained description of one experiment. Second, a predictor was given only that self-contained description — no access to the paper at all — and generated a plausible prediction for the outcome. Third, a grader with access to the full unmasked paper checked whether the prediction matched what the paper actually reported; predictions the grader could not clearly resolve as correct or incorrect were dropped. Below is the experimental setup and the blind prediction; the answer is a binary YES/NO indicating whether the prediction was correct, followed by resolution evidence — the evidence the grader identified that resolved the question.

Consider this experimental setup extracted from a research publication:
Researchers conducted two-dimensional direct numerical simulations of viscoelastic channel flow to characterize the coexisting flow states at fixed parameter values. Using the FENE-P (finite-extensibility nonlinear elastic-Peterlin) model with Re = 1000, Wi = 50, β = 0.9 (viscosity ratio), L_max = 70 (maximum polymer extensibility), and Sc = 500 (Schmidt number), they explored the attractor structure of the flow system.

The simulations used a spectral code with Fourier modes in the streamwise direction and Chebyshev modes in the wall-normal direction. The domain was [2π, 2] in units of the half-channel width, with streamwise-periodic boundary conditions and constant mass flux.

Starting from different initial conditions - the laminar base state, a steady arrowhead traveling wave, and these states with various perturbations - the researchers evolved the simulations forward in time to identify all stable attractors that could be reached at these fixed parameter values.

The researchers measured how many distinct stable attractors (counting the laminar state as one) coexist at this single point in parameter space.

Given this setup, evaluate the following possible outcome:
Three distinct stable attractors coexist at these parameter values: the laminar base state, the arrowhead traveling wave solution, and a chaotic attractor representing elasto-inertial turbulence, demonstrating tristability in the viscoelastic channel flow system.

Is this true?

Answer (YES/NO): NO